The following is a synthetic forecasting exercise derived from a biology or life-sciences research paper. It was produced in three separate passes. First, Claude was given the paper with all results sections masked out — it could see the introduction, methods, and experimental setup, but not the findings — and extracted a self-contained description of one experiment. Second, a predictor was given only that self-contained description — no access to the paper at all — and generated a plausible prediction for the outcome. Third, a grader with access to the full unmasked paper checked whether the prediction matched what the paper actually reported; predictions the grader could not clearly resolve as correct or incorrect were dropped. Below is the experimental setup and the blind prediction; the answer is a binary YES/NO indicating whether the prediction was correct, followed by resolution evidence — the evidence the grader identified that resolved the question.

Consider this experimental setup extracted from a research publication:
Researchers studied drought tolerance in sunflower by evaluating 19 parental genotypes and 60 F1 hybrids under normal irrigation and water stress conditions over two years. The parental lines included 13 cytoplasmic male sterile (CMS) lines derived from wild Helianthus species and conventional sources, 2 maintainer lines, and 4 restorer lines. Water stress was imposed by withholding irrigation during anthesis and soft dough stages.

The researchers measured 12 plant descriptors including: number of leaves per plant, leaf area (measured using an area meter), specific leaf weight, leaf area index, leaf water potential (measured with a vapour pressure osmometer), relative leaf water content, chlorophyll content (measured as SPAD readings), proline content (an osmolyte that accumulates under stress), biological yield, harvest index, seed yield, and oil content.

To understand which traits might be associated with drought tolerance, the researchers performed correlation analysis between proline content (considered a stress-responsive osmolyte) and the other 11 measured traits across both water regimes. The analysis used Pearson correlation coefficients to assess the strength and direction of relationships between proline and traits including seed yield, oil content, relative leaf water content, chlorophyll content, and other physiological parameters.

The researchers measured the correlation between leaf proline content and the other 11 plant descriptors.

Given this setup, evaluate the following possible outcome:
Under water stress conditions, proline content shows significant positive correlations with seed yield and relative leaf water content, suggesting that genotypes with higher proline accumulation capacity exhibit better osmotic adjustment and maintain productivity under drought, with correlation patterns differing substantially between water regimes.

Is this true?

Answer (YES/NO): NO